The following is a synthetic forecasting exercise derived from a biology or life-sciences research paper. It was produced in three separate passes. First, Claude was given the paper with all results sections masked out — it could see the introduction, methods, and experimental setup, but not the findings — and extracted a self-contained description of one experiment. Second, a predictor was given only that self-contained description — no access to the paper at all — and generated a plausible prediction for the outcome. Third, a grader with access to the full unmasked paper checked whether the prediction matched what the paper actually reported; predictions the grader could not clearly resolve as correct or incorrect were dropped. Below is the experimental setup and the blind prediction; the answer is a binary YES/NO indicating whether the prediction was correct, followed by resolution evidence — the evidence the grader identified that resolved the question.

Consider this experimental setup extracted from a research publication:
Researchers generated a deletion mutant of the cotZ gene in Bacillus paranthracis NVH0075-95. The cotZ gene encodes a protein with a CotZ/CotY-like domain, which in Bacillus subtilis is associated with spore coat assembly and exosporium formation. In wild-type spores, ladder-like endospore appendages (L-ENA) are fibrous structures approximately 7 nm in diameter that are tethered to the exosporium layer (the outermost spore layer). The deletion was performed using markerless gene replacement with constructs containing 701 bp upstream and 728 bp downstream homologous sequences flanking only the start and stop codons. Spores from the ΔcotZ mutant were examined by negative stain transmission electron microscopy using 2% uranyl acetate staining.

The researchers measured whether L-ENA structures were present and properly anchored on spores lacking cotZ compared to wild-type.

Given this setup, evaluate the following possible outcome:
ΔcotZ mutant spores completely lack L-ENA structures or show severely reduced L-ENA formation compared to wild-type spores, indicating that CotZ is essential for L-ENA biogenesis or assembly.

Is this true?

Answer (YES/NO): NO